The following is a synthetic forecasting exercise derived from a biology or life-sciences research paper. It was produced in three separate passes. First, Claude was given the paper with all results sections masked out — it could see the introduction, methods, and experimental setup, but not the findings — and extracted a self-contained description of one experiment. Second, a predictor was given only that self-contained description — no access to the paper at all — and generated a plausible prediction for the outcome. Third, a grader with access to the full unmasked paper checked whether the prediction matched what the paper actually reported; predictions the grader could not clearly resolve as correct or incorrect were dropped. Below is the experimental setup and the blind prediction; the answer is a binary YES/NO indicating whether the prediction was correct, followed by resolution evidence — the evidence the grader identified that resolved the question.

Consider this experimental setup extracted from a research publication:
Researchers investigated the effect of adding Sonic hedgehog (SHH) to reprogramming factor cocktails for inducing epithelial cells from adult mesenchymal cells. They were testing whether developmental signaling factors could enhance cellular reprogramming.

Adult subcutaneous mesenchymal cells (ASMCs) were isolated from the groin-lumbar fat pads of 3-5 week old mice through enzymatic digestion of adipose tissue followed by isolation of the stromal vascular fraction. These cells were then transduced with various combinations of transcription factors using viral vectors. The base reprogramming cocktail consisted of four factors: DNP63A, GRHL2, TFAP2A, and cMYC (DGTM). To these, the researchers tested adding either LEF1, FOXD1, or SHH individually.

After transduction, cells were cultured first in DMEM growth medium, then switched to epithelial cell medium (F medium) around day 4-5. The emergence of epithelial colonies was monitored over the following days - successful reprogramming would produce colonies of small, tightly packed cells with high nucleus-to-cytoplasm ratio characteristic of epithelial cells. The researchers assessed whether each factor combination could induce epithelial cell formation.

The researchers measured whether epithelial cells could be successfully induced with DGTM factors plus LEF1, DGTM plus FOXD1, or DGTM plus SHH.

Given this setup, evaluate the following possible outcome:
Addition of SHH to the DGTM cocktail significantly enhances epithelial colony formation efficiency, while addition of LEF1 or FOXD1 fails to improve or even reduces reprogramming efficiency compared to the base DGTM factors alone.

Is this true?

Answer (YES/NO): NO